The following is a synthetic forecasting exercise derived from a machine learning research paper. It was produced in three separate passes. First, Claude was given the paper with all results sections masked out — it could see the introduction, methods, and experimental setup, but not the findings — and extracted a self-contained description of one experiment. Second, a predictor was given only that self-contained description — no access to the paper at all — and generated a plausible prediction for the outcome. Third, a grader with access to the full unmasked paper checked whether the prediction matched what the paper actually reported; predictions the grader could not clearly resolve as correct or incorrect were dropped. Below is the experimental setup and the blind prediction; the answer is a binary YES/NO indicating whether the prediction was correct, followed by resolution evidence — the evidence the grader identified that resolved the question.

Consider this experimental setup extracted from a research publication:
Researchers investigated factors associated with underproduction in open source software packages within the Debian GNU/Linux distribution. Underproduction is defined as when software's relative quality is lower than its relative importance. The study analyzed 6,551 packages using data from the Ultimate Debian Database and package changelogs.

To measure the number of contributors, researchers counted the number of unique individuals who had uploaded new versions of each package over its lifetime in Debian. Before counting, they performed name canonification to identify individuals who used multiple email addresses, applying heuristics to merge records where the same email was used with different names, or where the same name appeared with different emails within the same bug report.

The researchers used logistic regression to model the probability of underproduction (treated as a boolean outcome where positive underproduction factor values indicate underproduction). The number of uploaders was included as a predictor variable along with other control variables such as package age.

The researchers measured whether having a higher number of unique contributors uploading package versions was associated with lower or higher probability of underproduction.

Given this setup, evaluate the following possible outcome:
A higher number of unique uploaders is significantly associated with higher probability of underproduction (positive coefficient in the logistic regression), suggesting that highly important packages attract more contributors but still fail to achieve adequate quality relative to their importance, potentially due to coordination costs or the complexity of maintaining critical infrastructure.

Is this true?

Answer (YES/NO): YES